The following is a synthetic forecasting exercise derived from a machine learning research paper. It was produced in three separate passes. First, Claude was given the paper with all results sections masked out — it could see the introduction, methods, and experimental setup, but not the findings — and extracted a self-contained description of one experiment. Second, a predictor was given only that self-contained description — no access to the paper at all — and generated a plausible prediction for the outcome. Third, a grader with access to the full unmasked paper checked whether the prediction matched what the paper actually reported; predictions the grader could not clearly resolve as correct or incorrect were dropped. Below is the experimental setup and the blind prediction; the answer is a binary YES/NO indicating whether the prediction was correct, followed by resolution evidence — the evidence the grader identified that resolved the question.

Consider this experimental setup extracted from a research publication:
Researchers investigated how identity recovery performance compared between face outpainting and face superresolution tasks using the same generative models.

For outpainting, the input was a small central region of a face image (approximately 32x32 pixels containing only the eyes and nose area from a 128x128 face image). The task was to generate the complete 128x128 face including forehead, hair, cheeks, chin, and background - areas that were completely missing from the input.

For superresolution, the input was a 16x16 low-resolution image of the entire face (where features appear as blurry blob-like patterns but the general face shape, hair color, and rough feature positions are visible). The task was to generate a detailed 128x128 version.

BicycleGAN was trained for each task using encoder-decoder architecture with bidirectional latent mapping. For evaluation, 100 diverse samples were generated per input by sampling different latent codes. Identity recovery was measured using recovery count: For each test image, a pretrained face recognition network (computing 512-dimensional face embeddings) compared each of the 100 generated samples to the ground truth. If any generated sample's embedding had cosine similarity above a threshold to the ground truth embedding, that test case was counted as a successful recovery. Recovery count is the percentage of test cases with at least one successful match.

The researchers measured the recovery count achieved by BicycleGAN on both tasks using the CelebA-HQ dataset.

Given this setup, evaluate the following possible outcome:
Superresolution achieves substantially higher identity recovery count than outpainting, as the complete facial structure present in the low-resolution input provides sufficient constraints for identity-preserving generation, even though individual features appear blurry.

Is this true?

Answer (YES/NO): YES